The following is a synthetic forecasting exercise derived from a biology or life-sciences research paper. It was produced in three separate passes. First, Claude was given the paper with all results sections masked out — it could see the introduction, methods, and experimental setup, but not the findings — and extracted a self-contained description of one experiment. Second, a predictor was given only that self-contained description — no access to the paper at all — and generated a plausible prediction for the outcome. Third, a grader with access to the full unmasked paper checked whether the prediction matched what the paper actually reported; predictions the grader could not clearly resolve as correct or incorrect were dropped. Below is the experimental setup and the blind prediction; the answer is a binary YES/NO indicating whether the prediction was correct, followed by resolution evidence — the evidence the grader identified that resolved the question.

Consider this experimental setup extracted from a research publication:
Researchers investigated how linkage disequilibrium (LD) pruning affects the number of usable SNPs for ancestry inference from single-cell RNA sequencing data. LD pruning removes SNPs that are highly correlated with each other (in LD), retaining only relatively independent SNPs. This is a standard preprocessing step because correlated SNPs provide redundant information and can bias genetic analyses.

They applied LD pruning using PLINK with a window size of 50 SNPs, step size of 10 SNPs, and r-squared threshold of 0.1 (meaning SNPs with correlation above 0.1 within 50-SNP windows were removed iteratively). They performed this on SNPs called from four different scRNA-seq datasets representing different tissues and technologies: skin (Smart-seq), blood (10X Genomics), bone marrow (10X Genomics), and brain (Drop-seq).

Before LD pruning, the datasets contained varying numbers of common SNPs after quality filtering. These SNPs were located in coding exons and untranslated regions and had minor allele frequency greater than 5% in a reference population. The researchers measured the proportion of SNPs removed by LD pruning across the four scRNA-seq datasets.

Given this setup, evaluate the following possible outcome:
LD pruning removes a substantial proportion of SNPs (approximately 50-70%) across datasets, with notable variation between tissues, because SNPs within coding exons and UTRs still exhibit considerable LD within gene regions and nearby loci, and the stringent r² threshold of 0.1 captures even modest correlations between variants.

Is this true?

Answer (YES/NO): YES